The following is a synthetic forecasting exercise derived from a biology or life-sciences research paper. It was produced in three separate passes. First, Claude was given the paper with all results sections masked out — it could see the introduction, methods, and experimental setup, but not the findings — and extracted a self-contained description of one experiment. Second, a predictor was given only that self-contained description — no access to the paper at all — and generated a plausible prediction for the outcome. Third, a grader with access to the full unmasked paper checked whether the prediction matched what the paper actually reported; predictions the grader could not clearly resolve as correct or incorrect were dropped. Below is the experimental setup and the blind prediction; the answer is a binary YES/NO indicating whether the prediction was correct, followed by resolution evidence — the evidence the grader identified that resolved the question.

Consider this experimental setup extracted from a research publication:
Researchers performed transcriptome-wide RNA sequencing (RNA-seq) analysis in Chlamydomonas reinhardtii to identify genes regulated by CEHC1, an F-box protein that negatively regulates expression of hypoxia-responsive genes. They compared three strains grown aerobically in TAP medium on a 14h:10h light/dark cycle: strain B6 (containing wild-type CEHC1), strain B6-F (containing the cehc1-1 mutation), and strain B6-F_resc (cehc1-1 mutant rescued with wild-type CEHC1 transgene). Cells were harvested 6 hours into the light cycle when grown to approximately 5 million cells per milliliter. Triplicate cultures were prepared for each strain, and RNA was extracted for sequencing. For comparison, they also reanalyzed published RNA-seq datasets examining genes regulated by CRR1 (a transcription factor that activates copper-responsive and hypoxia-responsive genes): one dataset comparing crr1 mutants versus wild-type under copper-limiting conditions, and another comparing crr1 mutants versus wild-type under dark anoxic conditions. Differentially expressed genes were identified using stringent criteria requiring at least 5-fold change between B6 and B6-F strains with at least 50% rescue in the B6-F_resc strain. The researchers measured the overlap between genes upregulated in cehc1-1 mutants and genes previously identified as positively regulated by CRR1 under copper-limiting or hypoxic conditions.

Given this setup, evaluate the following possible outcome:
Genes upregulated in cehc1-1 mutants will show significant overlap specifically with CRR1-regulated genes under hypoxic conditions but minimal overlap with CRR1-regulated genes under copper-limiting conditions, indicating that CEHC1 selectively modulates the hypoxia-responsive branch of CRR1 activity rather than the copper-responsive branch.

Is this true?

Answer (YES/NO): NO